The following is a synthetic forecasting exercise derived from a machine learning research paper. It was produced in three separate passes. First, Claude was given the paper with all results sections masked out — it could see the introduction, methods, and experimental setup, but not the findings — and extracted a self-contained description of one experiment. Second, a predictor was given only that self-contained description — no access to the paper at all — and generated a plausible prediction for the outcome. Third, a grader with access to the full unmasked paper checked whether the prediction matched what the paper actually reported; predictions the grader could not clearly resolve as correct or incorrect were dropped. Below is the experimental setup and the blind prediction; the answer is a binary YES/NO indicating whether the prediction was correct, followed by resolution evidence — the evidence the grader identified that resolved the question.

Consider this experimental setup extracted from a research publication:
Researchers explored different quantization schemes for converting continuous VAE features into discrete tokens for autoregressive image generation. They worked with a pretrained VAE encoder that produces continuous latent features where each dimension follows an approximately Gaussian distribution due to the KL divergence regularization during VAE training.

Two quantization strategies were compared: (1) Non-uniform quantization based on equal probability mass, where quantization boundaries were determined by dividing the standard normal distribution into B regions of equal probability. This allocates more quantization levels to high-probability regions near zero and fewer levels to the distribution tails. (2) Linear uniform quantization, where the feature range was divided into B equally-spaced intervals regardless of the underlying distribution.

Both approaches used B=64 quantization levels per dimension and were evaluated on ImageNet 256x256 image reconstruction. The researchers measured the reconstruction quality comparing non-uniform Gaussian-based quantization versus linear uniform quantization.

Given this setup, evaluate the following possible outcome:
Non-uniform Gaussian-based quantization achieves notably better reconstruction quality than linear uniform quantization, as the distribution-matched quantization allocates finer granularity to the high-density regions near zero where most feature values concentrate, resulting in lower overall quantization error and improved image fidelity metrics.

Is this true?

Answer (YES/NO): NO